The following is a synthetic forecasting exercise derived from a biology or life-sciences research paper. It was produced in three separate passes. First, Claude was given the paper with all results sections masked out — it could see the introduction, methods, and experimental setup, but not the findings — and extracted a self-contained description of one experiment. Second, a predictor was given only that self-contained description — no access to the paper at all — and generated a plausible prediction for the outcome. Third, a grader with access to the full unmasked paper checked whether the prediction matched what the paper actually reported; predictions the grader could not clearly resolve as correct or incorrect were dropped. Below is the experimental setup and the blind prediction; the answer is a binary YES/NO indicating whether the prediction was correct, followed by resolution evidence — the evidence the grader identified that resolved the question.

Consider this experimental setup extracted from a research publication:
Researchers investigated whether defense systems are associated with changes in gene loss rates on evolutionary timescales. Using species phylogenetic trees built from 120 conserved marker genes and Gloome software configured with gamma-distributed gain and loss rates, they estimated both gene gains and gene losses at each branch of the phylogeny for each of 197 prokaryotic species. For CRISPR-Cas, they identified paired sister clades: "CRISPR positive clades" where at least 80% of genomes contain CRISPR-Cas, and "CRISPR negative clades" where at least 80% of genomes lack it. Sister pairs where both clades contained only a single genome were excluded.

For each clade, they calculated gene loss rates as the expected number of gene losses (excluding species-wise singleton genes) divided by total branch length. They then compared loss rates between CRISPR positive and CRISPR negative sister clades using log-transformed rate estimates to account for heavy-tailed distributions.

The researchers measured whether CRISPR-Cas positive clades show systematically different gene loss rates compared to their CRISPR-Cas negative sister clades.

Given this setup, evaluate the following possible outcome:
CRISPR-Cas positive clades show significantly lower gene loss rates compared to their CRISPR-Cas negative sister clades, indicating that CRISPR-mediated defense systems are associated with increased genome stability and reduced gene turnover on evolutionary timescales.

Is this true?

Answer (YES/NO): NO